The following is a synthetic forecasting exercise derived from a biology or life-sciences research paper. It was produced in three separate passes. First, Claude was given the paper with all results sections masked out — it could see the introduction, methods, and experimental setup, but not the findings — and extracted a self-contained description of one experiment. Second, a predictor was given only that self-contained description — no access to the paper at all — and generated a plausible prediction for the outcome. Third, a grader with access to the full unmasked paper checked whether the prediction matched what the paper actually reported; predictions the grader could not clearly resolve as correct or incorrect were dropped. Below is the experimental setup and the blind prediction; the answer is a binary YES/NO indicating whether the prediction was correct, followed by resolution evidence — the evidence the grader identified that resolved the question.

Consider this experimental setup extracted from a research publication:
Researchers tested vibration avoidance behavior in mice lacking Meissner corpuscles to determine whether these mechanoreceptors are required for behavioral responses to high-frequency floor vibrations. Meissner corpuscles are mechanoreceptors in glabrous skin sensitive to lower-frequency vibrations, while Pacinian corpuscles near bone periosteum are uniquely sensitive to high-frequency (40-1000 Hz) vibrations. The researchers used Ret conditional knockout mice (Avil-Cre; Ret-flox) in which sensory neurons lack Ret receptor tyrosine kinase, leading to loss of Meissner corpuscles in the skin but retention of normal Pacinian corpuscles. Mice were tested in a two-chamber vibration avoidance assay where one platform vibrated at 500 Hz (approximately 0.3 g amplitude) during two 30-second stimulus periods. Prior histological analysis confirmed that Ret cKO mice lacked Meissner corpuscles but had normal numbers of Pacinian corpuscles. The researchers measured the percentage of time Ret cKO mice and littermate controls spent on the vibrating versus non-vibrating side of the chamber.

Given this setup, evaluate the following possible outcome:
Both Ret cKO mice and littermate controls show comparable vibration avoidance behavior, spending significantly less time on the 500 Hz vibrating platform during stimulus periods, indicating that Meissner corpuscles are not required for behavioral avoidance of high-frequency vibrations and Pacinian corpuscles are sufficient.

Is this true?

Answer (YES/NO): NO